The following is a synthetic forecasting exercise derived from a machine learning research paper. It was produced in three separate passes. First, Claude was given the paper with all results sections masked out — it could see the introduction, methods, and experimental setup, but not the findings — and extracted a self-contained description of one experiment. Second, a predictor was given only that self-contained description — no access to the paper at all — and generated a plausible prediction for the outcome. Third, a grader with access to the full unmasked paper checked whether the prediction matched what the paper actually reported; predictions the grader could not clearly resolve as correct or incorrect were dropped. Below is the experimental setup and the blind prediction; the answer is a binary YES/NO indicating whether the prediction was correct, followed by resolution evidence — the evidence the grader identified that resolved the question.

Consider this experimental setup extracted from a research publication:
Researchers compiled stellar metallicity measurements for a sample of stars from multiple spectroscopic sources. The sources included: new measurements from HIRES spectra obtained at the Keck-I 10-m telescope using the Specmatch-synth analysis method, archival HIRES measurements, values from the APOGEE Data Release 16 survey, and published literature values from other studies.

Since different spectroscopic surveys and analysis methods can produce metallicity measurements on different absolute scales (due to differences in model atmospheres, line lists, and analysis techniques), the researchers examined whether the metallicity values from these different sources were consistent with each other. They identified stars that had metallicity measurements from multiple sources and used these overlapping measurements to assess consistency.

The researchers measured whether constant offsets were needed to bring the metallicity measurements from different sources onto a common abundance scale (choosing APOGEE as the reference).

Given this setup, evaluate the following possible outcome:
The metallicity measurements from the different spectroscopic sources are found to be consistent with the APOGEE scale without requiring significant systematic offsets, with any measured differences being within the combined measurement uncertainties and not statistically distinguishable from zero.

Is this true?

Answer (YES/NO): NO